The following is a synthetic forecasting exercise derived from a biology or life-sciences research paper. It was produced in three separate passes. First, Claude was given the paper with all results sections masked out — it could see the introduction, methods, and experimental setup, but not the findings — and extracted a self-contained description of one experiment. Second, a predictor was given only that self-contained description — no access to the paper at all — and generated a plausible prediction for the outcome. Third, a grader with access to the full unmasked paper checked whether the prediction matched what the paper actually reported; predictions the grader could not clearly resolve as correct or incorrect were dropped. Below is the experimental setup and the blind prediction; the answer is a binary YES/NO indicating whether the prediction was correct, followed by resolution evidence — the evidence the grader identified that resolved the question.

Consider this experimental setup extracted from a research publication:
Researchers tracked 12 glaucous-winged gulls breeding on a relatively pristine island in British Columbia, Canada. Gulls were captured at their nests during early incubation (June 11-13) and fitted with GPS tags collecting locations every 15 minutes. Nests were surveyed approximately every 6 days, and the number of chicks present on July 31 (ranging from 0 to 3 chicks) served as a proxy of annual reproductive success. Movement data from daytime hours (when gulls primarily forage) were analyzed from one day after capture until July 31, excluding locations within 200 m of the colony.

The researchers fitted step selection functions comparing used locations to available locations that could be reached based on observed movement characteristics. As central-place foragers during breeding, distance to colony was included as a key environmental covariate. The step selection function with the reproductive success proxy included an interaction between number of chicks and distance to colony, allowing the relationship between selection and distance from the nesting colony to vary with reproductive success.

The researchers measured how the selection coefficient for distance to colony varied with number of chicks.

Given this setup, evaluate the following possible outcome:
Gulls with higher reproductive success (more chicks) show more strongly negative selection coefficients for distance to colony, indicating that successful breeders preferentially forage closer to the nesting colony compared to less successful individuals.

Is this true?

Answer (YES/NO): YES